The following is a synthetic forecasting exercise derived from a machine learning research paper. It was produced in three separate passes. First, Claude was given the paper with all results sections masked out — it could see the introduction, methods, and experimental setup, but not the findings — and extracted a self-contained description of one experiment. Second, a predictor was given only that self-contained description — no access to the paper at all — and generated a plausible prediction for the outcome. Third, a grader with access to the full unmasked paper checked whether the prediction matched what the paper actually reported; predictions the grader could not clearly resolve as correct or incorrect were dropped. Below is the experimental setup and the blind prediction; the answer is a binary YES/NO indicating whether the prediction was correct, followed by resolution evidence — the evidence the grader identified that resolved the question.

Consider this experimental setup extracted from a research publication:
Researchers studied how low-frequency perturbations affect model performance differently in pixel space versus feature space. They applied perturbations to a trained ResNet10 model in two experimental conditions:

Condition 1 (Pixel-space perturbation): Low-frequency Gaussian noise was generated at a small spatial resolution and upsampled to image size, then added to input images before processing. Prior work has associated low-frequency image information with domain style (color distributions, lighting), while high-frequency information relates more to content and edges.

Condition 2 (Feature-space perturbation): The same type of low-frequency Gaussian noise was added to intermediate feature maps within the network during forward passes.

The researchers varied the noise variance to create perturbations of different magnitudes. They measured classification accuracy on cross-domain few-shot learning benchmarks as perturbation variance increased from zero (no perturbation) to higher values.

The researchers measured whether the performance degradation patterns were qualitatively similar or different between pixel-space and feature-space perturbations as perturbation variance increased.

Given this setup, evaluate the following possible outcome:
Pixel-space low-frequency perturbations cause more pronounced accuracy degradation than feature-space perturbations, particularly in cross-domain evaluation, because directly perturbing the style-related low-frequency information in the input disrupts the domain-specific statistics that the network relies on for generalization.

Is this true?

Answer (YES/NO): NO